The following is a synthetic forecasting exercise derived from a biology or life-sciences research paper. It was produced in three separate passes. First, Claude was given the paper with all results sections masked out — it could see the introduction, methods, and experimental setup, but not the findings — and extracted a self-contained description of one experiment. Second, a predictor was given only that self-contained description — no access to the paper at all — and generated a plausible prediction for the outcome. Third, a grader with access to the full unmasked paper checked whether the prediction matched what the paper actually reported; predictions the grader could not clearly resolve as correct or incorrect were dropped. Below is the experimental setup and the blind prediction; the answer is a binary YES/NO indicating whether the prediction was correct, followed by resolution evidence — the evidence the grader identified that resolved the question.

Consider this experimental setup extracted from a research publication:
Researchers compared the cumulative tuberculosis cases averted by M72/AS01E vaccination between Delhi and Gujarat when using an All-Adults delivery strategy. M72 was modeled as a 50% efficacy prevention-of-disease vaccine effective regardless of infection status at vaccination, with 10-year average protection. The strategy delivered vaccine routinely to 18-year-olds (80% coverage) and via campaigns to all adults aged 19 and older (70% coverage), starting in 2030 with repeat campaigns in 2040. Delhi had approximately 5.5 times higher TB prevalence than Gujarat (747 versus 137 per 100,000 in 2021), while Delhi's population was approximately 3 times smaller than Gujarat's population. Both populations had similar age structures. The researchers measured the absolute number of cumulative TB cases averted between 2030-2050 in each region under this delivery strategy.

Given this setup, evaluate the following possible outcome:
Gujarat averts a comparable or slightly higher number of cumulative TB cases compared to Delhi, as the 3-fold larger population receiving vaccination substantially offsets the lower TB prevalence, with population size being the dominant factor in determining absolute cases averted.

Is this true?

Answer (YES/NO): NO